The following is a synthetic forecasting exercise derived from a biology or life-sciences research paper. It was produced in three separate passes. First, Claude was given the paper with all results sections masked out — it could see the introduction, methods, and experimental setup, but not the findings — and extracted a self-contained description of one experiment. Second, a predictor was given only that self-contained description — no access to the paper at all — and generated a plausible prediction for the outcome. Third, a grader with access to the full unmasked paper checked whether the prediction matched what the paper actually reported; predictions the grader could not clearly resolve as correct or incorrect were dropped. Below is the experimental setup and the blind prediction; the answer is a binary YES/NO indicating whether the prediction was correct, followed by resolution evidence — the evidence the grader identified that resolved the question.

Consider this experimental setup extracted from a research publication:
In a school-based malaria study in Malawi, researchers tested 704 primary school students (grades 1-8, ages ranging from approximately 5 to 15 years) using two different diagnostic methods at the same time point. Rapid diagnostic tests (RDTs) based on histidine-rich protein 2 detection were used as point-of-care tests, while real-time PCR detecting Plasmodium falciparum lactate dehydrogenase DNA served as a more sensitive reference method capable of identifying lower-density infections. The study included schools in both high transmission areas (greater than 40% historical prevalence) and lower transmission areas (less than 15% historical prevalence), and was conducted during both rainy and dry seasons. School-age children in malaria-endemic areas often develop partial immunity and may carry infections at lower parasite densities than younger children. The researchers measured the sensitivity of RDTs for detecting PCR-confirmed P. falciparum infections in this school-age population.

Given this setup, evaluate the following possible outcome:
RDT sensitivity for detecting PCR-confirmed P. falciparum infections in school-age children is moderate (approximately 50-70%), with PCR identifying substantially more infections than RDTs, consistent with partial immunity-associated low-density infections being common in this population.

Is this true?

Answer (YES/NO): NO